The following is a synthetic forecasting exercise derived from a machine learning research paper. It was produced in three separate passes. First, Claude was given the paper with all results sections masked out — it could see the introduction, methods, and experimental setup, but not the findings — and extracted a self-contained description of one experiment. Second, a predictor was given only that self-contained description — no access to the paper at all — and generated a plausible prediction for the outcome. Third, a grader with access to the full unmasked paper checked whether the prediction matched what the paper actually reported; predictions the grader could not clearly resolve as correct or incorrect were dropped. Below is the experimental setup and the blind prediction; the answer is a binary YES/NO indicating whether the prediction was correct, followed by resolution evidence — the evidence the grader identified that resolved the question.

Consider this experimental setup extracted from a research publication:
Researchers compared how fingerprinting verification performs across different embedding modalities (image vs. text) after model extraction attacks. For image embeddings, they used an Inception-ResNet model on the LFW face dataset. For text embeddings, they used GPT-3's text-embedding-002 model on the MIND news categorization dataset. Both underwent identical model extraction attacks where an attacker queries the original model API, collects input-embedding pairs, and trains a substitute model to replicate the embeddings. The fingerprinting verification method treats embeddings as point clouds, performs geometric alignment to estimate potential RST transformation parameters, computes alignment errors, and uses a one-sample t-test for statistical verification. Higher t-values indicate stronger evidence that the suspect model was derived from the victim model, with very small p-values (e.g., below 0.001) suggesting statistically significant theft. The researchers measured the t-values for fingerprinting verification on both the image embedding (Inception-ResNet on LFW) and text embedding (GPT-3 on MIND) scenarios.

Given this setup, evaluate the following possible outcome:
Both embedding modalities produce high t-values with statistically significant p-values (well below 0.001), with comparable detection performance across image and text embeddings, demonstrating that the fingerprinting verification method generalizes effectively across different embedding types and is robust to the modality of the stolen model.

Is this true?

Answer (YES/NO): NO